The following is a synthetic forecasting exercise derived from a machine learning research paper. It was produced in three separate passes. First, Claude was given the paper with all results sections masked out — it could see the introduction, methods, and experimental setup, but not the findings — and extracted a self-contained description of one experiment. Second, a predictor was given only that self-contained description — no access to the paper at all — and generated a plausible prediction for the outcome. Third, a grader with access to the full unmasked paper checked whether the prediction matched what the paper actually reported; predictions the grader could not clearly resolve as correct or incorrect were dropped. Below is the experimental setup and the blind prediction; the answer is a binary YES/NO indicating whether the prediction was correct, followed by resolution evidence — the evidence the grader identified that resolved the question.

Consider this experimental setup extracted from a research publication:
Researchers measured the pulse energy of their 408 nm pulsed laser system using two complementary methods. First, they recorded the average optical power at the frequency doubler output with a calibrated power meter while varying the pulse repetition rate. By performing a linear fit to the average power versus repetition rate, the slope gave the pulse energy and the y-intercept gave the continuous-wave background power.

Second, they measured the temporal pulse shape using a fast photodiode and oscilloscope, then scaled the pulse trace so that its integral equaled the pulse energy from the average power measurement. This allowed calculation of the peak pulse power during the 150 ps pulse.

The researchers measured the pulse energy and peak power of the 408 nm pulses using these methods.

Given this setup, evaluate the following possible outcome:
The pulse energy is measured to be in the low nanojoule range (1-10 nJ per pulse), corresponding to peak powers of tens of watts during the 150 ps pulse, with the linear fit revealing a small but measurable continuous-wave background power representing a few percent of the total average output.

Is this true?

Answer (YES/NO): NO